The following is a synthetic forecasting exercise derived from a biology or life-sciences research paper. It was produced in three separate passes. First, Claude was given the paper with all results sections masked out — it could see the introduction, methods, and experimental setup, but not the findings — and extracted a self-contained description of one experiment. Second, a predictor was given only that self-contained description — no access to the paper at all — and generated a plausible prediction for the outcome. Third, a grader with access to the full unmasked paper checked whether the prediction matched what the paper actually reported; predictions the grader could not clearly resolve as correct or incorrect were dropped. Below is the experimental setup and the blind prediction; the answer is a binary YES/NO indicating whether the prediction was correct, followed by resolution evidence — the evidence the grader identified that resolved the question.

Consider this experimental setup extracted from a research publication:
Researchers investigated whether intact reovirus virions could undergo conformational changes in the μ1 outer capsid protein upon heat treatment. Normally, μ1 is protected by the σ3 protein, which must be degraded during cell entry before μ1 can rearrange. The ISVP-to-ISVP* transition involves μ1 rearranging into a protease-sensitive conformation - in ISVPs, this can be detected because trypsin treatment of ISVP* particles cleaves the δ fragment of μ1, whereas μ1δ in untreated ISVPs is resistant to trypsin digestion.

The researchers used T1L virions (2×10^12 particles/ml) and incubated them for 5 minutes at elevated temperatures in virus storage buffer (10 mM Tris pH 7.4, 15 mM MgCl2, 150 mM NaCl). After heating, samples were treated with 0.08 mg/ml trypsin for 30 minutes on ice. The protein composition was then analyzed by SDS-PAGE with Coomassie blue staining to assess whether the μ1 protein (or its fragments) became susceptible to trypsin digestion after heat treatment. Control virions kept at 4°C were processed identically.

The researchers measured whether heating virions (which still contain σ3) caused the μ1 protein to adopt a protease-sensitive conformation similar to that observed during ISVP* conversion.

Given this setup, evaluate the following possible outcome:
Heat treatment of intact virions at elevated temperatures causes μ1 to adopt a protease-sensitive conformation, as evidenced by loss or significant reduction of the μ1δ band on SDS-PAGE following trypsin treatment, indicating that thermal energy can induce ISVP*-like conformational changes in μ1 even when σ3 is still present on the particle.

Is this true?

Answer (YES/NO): YES